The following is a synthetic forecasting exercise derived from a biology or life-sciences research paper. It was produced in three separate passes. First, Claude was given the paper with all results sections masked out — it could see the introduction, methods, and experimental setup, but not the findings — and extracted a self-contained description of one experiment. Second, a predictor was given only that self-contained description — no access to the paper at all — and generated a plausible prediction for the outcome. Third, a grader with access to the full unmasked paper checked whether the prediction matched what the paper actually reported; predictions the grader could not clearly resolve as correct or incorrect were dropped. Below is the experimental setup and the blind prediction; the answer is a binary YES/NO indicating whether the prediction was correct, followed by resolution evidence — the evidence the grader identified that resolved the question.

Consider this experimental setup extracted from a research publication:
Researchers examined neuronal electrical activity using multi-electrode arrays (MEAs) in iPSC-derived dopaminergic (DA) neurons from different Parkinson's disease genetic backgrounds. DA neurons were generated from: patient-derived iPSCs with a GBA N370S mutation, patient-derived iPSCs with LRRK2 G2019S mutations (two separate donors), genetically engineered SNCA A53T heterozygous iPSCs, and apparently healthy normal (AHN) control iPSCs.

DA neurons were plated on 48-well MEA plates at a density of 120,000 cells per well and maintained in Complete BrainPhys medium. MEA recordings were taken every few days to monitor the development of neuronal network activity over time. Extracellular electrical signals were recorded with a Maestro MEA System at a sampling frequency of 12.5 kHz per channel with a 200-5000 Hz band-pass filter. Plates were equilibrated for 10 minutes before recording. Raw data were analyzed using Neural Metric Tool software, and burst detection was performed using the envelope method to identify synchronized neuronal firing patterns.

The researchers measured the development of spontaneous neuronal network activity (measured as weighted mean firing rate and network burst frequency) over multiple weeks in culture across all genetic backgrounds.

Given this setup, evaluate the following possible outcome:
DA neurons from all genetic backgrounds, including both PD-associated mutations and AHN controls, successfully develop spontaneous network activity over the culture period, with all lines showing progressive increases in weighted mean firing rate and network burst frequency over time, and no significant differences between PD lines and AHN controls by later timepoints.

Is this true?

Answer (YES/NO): NO